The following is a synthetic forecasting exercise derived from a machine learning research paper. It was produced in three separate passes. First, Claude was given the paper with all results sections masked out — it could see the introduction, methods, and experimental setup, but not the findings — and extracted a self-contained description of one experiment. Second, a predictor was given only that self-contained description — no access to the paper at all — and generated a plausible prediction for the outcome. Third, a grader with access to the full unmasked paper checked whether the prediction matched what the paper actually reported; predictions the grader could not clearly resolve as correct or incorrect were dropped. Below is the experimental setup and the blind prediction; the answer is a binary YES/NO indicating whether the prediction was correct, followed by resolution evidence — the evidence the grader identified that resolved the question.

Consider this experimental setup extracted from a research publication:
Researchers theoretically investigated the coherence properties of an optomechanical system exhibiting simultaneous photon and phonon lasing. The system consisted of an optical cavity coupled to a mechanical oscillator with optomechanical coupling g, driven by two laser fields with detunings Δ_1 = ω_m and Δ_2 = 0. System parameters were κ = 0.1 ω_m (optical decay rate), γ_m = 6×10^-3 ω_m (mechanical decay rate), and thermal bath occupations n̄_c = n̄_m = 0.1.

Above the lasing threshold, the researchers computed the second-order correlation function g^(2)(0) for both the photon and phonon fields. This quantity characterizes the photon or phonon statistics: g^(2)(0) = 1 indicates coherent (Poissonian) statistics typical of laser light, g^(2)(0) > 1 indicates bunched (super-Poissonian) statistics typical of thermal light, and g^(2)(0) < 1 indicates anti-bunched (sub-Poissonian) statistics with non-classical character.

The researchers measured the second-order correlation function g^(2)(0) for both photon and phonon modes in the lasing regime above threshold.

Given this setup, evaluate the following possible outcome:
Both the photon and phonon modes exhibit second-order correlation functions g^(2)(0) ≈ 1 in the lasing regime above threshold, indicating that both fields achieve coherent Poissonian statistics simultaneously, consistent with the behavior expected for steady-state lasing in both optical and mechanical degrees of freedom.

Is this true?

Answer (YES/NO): YES